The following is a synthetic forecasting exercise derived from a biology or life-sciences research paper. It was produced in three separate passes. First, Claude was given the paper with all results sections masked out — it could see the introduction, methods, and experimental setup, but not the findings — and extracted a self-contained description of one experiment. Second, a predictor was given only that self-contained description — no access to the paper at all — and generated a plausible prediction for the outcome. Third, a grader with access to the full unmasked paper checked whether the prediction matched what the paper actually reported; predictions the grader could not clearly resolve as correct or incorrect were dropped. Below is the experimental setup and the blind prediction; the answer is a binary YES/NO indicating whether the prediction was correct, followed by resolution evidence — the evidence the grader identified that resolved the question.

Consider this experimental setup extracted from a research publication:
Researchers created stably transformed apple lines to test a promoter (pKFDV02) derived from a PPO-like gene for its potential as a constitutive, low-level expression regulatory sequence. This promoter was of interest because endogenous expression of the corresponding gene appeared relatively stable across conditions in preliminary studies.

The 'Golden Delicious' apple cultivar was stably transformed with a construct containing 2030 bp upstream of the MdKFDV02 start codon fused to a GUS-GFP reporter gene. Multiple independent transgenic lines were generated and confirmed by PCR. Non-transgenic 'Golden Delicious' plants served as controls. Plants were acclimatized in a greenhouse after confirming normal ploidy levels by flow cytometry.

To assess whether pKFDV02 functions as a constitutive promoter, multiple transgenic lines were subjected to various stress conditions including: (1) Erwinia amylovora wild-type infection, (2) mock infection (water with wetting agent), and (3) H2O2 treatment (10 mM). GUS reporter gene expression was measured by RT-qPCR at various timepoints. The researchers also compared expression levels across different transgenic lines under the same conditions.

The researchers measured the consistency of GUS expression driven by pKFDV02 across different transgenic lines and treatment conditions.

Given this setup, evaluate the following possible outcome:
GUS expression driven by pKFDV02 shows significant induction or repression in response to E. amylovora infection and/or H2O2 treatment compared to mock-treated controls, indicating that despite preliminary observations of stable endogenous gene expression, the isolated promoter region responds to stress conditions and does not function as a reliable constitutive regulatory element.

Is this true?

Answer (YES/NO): YES